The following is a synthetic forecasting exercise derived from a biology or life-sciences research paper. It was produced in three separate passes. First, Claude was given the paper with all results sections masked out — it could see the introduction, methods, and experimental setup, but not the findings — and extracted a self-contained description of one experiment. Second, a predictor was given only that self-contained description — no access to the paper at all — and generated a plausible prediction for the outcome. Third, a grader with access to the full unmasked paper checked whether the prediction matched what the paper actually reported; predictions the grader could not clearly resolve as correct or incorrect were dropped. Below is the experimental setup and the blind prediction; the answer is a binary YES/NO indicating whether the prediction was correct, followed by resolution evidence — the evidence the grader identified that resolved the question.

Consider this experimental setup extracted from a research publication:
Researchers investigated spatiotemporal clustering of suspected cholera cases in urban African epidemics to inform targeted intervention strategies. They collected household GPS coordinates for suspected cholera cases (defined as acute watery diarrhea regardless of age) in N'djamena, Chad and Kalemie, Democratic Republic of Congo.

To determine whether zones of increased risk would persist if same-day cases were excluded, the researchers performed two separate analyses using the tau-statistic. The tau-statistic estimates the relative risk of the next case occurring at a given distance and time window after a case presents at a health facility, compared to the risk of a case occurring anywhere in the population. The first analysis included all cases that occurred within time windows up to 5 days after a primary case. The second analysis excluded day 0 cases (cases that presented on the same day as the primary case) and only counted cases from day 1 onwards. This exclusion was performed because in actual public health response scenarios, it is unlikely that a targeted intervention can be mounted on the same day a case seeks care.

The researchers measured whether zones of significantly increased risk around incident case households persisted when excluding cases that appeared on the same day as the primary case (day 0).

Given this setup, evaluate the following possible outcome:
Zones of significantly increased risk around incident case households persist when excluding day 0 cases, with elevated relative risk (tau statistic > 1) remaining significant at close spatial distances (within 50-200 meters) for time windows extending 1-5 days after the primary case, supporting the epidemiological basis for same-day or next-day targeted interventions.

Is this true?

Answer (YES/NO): YES